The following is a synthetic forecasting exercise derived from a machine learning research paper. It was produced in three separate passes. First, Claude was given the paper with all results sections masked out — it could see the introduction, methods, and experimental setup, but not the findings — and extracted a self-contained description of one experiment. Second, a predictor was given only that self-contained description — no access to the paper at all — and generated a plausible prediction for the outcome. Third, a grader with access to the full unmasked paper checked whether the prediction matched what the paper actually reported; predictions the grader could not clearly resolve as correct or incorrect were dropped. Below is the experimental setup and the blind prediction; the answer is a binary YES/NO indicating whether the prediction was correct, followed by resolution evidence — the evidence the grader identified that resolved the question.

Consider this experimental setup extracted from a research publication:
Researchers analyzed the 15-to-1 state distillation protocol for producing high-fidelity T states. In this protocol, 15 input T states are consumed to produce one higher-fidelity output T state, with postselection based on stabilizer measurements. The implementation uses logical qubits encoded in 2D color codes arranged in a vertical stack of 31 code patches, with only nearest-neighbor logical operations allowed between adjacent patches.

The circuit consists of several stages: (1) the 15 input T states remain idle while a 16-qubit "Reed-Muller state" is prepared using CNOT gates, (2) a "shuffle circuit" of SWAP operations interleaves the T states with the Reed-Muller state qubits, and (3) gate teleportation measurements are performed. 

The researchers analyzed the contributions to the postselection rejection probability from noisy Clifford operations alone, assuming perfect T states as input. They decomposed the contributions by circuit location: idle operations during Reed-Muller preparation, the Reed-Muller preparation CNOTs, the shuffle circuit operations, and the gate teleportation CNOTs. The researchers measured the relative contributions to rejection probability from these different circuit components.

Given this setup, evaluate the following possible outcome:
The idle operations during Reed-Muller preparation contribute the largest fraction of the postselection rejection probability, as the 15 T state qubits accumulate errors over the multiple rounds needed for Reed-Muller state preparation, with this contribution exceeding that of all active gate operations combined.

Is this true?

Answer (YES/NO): NO